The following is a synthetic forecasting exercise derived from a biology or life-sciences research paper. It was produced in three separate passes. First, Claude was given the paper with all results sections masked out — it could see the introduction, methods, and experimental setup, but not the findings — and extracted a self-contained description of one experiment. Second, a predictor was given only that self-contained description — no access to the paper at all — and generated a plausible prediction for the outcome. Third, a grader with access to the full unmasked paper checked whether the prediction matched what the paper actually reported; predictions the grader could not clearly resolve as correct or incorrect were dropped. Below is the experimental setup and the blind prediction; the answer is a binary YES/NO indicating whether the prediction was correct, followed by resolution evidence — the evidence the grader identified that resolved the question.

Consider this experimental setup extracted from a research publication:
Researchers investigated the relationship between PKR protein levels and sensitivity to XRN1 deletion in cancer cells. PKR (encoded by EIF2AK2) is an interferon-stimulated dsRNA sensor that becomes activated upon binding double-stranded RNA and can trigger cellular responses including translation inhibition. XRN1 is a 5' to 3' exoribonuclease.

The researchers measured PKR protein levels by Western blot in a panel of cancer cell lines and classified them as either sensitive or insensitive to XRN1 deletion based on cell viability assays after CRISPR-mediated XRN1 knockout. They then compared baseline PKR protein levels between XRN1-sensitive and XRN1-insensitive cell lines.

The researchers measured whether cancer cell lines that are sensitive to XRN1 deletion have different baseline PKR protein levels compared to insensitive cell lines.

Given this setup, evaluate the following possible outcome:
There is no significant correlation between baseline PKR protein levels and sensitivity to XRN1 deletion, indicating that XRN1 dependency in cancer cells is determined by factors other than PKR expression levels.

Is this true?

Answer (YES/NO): NO